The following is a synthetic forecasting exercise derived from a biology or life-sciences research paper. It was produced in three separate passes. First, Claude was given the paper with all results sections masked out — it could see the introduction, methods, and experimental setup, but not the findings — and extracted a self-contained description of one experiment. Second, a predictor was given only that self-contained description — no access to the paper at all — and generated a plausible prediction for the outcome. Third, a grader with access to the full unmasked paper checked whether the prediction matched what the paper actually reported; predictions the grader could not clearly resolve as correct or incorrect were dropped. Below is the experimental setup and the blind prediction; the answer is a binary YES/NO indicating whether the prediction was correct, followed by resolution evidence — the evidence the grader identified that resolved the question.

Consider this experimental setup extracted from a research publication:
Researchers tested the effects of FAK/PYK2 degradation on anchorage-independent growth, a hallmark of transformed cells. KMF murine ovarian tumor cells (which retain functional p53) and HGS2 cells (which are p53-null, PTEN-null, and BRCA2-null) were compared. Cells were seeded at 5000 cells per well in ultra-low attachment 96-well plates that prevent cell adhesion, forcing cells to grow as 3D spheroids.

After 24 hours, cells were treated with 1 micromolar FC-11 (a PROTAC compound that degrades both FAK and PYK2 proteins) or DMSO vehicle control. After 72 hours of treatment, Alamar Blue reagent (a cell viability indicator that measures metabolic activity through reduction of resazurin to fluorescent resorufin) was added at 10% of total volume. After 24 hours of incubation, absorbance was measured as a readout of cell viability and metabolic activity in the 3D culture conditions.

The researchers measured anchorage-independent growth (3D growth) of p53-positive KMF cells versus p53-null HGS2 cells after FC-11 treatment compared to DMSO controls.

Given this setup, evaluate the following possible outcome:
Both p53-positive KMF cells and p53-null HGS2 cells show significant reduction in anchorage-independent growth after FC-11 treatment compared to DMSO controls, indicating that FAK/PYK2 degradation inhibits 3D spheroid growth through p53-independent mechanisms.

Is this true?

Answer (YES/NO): NO